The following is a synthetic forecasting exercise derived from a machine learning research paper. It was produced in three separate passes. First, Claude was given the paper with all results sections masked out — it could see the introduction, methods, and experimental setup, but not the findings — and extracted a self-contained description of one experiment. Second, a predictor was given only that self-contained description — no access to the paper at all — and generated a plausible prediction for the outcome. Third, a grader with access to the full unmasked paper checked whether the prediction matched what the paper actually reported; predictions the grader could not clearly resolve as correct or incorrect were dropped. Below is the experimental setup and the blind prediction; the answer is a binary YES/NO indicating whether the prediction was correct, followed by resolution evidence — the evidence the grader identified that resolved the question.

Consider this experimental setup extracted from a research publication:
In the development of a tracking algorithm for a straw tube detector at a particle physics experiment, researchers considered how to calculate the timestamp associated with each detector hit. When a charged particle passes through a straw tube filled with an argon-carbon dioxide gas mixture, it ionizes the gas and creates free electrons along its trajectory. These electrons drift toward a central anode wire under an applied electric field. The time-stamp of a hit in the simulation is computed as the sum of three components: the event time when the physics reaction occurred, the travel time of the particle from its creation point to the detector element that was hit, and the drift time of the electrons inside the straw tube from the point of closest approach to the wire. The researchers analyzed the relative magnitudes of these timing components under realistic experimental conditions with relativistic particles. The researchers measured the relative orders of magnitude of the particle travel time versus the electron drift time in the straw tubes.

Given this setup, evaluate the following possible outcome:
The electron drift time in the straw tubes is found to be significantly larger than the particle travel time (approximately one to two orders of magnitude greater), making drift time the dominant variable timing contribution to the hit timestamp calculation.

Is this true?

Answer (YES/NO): YES